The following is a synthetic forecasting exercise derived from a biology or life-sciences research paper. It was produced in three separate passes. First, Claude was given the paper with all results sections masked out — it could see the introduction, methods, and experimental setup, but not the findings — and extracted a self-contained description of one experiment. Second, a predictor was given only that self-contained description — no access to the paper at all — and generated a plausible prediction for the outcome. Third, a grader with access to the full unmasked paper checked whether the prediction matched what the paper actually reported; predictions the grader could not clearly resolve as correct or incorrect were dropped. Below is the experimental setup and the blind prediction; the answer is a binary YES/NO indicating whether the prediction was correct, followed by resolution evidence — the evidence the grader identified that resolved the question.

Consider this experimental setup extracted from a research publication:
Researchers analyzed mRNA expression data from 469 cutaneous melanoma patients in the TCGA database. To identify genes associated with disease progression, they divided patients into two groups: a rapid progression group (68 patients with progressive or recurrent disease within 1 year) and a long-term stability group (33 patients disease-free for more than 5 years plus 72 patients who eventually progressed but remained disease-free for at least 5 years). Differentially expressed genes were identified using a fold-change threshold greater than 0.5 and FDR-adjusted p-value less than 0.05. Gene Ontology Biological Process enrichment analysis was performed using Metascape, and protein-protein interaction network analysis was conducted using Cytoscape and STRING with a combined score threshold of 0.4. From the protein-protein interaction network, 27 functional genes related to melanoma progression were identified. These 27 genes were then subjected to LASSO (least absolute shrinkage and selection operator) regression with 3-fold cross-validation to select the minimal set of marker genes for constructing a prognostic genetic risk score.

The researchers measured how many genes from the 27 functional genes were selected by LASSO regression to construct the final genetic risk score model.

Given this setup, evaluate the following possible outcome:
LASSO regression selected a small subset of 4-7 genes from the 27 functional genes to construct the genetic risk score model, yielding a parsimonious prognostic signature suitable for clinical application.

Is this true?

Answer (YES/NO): NO